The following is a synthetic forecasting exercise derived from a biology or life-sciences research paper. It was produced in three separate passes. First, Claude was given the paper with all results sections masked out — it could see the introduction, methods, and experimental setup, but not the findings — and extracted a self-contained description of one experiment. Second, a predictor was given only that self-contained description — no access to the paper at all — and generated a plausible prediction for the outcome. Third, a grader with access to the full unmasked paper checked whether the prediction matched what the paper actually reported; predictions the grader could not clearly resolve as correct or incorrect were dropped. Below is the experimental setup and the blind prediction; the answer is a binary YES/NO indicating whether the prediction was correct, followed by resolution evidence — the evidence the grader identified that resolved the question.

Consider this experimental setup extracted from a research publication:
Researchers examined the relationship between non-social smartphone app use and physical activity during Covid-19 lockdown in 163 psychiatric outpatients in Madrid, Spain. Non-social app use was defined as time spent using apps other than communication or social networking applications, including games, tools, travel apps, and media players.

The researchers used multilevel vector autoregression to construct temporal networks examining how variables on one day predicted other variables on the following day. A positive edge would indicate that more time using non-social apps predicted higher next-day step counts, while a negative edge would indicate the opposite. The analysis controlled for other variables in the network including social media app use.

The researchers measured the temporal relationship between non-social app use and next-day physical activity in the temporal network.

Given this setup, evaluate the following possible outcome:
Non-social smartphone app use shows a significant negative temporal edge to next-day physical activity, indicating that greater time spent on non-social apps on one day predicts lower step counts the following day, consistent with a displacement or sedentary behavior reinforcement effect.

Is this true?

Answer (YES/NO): NO